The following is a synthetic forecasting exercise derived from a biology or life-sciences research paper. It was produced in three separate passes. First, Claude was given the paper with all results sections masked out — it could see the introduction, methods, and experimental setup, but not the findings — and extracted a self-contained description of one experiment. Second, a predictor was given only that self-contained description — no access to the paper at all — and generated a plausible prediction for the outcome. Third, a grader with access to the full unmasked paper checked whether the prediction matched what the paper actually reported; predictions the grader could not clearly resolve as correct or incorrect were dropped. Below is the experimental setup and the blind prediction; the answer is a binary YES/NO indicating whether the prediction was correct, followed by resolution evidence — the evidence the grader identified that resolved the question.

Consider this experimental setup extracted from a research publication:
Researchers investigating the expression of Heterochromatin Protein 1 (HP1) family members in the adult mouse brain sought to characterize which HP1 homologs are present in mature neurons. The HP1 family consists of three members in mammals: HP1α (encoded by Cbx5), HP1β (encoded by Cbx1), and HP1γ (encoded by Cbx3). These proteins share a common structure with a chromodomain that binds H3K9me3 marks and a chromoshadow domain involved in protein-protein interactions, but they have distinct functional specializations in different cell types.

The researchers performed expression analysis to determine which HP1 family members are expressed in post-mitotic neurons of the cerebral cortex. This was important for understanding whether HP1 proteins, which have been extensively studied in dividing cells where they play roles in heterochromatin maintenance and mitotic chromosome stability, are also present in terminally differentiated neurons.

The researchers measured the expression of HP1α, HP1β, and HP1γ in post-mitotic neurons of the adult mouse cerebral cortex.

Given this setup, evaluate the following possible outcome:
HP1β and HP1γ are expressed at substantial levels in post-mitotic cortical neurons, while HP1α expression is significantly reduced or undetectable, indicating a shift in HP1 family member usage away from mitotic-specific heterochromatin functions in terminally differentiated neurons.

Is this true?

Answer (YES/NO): NO